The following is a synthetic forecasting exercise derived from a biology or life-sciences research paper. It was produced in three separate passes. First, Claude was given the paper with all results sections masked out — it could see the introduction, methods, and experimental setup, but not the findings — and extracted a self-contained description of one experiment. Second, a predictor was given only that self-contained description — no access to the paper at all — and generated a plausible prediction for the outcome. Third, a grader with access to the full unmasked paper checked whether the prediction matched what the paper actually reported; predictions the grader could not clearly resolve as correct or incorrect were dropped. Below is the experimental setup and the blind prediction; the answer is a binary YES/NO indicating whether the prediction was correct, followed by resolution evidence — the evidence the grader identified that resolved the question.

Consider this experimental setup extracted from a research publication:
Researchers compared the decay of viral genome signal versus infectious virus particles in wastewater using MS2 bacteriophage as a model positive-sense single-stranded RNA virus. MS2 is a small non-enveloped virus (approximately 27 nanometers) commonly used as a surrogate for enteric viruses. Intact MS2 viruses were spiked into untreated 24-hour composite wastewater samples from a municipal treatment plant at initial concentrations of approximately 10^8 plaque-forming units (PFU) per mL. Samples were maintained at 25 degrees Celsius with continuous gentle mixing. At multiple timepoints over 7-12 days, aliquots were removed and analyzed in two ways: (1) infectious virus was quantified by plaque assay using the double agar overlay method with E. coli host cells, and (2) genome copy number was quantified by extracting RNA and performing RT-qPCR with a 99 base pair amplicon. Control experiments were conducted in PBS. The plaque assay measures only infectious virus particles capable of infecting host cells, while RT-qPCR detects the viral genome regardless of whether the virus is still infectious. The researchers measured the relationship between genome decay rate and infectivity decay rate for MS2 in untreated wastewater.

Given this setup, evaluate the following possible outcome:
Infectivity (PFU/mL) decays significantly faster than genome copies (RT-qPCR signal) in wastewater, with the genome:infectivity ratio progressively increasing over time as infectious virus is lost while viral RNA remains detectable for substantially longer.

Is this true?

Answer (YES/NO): NO